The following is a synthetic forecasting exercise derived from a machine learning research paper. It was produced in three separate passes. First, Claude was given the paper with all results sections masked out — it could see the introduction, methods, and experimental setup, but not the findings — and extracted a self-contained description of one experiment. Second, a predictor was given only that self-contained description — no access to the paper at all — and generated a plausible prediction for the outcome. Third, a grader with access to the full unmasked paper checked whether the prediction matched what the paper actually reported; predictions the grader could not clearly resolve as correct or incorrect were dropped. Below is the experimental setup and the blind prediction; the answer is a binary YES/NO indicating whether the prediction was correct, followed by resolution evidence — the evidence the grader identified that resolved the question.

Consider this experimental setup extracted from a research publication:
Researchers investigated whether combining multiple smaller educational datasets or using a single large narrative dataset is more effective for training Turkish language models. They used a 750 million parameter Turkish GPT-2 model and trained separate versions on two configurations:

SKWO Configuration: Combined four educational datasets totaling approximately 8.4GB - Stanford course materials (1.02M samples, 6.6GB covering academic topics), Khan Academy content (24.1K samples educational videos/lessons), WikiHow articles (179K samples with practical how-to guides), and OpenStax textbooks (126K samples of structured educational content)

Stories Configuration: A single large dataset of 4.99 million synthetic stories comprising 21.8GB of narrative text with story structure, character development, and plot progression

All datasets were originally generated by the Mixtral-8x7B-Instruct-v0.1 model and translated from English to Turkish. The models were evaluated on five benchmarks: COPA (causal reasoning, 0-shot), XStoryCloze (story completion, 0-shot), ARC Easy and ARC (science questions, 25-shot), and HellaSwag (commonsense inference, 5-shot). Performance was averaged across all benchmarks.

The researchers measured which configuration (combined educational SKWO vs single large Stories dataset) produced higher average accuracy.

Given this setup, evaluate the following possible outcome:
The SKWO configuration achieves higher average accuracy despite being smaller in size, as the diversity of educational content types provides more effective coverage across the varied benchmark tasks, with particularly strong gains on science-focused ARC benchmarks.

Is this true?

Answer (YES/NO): NO